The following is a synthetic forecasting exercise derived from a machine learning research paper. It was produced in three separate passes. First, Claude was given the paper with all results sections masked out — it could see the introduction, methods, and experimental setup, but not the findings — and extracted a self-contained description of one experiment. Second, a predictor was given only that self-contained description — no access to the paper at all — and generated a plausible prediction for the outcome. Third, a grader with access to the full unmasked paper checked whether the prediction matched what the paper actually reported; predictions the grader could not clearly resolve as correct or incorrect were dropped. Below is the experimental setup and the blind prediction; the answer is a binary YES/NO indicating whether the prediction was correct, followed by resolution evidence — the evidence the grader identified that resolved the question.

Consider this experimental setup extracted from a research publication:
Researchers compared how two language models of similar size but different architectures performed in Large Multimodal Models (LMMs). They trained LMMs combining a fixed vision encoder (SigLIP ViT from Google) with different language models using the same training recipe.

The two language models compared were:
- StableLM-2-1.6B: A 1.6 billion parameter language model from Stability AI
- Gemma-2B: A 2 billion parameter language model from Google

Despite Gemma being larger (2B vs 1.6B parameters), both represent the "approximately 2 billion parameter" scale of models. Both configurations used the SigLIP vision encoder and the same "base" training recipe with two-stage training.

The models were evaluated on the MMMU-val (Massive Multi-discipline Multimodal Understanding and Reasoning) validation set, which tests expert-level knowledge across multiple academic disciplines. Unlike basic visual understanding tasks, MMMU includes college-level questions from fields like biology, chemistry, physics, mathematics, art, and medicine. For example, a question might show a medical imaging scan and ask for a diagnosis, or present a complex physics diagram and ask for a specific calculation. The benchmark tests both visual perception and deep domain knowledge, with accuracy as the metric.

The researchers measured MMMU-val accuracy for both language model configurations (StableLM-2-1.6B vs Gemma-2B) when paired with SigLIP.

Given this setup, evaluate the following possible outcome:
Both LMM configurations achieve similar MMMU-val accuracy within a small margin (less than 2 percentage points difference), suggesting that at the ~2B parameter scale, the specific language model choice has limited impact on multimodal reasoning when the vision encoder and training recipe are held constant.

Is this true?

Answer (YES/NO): YES